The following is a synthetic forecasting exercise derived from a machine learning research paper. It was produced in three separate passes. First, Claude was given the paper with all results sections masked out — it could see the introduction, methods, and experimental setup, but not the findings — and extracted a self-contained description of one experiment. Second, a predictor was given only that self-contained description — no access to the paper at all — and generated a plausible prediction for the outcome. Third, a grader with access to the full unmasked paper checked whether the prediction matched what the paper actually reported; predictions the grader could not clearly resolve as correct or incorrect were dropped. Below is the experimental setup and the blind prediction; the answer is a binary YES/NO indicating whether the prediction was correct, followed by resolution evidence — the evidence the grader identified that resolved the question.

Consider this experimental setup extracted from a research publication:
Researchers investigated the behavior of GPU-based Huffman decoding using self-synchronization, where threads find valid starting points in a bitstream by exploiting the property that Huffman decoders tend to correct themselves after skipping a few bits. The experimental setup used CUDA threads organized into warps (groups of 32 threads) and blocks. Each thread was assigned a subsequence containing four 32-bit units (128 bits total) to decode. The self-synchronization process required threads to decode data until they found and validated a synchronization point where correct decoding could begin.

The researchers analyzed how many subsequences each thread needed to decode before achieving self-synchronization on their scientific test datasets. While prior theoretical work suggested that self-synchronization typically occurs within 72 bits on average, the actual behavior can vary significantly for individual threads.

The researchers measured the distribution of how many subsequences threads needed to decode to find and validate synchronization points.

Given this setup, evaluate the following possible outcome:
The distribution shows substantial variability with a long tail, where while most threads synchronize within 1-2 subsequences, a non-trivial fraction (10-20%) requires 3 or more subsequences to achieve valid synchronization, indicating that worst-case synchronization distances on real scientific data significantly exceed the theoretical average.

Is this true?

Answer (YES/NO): NO